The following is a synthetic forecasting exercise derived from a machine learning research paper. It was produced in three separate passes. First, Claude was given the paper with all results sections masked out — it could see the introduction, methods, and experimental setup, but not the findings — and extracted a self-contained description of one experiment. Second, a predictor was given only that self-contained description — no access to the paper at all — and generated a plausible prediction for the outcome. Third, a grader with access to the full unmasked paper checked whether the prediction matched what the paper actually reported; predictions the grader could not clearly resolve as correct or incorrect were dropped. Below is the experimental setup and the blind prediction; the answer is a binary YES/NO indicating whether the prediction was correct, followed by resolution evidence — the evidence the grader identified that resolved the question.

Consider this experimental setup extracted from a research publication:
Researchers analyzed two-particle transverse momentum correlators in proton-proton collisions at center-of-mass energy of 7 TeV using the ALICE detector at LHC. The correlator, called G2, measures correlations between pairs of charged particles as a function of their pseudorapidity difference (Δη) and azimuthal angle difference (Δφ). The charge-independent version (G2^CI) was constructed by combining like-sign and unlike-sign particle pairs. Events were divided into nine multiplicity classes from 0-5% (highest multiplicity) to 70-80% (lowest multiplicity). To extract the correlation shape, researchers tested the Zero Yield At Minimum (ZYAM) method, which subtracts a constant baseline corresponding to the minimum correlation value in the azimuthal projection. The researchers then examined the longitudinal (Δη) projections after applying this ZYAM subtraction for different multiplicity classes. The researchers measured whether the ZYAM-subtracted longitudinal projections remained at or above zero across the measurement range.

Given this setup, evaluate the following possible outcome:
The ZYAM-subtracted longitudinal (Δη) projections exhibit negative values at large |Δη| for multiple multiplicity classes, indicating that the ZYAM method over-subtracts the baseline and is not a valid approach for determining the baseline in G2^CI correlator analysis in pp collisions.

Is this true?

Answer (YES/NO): YES